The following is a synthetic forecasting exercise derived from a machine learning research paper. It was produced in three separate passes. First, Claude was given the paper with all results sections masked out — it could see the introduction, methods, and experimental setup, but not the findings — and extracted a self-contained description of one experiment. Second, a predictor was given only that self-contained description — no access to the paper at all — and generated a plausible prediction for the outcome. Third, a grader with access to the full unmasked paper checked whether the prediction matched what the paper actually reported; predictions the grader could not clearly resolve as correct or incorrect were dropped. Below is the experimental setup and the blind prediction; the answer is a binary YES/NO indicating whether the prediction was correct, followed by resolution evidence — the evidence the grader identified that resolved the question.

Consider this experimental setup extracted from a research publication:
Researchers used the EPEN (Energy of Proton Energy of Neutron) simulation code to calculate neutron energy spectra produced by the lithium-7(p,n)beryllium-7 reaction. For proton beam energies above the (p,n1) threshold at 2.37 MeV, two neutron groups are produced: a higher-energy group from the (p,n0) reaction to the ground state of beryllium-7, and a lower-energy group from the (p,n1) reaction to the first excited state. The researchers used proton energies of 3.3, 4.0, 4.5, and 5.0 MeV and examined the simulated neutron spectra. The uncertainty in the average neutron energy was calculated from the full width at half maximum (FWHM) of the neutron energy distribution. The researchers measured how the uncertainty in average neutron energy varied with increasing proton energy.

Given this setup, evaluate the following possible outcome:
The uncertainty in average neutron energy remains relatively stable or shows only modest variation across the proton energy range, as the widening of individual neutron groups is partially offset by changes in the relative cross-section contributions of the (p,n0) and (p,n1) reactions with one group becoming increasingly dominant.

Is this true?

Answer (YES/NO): NO